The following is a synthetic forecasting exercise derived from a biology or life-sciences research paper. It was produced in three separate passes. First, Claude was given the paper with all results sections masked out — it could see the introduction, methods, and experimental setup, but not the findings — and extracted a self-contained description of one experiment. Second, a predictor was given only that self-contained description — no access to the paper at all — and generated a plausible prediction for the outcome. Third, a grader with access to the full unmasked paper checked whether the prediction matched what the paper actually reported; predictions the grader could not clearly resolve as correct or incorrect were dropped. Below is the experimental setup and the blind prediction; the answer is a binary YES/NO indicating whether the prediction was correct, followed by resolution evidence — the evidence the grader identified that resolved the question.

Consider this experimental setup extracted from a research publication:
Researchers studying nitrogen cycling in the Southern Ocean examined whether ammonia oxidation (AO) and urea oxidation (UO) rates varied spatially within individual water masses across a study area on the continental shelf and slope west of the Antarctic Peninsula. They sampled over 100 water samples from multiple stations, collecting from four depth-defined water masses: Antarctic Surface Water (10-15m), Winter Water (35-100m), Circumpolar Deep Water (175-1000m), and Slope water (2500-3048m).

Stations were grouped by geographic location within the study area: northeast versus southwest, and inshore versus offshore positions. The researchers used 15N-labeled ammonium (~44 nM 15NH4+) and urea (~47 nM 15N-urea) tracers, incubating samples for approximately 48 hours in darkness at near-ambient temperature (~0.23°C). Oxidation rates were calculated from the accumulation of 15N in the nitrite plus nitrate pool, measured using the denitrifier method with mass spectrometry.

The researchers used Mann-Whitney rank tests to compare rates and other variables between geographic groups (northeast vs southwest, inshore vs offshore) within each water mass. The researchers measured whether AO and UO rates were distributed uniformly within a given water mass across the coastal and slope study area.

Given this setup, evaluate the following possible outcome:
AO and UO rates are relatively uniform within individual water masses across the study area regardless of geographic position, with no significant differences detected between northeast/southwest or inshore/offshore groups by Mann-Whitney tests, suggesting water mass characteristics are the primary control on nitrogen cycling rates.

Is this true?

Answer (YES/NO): NO